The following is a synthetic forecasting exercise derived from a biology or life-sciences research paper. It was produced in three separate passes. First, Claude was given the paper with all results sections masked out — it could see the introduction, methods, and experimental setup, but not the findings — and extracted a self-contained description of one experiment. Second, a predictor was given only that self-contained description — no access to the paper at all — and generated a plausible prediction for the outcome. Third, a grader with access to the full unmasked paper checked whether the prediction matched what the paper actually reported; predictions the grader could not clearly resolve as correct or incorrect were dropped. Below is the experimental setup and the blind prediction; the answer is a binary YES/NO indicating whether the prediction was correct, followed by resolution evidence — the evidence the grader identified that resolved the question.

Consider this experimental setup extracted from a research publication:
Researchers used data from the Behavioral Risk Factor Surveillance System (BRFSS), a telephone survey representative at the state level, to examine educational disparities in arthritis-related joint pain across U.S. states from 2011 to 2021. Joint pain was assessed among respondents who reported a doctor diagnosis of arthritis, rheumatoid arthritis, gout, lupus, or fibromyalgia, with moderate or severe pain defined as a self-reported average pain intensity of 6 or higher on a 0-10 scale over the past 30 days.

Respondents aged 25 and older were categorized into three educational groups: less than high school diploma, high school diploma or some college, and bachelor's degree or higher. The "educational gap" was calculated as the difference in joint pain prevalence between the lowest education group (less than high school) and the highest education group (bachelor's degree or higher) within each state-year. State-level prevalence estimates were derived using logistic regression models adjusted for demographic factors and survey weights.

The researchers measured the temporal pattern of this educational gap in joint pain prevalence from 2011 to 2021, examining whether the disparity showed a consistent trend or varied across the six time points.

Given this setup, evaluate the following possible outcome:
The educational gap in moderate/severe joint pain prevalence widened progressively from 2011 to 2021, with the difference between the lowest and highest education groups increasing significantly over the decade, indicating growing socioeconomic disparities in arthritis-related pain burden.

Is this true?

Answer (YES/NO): NO